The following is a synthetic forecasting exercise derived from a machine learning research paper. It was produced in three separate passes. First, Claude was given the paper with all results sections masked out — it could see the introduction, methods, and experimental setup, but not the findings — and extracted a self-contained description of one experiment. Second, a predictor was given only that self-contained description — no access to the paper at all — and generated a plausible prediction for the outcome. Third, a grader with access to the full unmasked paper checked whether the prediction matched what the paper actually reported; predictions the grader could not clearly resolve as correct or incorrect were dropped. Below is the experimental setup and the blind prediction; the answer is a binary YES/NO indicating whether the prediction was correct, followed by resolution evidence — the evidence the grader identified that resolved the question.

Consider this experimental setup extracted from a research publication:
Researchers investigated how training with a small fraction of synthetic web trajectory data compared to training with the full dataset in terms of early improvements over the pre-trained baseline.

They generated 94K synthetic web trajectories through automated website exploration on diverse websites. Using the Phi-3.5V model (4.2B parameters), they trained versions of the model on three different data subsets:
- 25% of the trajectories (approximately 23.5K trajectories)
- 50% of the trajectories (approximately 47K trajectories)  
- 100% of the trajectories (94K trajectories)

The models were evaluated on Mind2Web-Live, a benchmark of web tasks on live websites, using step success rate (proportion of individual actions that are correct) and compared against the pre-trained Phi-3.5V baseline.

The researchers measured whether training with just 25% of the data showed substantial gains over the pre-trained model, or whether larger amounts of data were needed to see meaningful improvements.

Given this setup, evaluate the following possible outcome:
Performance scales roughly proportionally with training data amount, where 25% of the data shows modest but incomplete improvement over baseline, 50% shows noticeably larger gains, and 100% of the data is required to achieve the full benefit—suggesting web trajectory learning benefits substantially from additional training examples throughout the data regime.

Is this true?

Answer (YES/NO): NO